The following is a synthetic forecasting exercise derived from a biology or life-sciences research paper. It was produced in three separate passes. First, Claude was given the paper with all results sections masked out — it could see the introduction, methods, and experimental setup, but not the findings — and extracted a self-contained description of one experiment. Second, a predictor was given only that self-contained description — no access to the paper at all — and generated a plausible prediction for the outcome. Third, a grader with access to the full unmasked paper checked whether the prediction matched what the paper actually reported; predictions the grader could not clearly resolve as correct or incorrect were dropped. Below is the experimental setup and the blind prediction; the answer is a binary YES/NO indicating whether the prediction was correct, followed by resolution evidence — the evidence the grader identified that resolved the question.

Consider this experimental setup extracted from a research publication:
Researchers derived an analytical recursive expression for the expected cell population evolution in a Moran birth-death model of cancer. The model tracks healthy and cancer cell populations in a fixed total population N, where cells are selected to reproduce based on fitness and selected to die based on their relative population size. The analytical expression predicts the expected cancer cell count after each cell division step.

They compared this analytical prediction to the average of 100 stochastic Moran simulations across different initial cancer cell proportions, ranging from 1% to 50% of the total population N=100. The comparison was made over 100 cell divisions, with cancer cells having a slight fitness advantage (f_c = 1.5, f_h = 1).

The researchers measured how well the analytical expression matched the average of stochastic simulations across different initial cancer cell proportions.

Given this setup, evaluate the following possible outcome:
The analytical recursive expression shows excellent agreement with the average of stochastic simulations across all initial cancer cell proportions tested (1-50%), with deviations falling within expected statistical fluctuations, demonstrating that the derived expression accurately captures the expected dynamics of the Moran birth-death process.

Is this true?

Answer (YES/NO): NO